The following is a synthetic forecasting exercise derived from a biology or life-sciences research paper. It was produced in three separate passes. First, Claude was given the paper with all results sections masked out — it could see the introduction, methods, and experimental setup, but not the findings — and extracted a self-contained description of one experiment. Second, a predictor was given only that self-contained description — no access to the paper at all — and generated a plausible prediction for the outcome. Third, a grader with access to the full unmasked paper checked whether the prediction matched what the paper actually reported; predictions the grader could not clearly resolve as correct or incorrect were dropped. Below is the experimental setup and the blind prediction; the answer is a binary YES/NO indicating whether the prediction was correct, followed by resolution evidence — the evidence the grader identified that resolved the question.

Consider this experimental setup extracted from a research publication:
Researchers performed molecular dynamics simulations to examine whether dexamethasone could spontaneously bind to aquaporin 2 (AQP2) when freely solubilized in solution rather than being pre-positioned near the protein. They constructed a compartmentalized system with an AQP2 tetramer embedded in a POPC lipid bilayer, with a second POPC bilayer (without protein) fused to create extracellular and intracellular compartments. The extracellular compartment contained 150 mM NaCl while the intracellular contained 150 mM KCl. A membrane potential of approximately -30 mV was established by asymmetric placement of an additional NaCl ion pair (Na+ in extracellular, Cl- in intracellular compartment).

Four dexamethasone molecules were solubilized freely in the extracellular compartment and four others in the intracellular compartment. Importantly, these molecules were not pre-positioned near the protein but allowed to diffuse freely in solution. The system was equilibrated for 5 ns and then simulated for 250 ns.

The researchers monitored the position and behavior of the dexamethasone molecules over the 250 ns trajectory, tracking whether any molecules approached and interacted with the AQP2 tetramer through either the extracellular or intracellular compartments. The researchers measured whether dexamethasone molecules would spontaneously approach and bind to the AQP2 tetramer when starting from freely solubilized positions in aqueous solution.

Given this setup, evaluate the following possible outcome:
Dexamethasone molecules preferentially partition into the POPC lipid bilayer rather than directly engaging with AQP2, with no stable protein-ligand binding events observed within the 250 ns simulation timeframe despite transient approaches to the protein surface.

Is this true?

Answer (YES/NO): NO